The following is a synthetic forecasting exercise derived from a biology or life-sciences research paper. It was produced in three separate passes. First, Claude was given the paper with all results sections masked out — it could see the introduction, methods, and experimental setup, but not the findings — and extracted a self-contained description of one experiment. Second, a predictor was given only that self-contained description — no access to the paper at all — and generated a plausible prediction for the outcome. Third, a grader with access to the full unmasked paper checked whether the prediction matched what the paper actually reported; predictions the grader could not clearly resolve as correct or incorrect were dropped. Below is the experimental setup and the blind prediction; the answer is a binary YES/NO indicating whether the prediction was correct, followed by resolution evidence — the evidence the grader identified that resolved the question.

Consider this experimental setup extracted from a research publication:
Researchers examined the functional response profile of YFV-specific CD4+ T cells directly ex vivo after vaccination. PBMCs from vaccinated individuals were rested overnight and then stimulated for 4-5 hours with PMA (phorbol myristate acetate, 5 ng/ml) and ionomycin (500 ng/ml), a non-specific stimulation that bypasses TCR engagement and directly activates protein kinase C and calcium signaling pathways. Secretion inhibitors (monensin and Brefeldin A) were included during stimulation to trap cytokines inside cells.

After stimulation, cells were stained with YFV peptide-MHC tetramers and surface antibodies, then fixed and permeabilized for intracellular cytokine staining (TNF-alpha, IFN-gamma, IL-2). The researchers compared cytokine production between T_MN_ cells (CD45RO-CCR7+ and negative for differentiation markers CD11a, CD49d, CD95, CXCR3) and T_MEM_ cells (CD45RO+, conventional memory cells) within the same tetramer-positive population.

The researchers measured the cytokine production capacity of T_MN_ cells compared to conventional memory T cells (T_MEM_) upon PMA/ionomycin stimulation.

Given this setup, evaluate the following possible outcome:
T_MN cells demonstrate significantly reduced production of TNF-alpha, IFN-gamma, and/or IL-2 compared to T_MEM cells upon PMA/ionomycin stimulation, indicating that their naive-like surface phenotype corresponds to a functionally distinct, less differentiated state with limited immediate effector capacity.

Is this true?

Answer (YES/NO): YES